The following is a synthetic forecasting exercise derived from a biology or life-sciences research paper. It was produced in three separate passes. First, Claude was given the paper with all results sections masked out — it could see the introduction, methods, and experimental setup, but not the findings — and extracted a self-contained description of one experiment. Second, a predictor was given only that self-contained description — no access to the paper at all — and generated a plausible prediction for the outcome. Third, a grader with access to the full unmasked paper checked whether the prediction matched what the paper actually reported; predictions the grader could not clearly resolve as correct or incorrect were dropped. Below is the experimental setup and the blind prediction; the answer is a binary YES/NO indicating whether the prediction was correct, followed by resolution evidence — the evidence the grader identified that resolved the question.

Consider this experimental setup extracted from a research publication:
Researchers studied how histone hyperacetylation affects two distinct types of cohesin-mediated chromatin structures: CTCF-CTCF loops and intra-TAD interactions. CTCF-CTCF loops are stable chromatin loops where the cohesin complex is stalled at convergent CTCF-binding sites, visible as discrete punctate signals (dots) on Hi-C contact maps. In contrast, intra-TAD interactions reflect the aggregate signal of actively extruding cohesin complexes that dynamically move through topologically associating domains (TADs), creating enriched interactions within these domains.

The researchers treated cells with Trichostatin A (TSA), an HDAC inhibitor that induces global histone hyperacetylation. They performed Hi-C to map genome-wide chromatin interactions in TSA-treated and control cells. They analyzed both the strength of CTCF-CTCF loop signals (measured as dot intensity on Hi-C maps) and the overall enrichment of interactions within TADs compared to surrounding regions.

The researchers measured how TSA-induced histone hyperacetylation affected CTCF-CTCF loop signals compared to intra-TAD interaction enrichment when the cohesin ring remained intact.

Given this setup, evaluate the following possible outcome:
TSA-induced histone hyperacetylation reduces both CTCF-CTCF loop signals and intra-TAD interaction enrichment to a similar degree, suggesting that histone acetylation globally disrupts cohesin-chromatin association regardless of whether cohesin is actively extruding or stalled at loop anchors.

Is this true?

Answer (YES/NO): NO